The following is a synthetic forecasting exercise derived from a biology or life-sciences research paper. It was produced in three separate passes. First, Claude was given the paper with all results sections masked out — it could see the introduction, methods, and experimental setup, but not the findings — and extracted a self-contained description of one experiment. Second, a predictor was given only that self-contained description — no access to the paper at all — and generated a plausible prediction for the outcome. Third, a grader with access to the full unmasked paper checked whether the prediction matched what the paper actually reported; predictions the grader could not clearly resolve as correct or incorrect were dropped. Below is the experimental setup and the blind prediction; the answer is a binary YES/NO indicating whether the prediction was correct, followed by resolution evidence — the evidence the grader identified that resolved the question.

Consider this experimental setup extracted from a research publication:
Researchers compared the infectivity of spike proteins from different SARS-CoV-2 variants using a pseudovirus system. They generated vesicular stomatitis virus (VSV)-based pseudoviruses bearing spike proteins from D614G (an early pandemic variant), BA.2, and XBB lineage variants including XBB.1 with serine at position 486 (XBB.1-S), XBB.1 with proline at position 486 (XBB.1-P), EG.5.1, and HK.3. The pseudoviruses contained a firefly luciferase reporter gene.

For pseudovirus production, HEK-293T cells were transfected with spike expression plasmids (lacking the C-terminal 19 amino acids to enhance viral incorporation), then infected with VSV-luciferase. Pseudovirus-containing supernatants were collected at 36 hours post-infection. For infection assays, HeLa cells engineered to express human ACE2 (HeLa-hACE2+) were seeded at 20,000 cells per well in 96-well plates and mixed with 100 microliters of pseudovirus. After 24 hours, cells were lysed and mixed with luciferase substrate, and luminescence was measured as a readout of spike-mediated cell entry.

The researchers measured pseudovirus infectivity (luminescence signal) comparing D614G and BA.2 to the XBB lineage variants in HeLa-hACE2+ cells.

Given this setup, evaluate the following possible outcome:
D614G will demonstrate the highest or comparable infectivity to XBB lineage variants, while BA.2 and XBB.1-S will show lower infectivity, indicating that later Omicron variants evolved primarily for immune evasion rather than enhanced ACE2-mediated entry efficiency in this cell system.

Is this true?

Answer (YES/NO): NO